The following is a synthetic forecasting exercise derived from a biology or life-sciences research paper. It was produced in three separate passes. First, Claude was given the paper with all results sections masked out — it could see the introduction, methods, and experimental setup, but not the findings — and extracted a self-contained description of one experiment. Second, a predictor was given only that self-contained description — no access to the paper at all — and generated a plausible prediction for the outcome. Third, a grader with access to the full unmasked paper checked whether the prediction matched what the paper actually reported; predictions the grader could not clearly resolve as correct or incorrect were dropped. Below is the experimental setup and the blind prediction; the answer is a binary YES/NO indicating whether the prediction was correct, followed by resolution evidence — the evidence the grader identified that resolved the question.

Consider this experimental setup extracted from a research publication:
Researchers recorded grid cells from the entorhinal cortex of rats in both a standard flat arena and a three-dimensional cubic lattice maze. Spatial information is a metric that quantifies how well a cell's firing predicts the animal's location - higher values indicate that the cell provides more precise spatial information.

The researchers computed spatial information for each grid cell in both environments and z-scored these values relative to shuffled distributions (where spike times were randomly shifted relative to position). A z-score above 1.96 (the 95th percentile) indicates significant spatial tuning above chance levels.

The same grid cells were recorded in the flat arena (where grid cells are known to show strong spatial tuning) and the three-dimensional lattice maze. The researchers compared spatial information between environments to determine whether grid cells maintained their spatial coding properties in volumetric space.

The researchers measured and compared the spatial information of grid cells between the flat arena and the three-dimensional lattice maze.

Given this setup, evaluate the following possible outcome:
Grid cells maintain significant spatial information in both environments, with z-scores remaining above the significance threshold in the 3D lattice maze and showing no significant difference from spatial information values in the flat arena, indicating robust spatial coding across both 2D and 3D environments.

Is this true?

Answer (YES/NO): NO